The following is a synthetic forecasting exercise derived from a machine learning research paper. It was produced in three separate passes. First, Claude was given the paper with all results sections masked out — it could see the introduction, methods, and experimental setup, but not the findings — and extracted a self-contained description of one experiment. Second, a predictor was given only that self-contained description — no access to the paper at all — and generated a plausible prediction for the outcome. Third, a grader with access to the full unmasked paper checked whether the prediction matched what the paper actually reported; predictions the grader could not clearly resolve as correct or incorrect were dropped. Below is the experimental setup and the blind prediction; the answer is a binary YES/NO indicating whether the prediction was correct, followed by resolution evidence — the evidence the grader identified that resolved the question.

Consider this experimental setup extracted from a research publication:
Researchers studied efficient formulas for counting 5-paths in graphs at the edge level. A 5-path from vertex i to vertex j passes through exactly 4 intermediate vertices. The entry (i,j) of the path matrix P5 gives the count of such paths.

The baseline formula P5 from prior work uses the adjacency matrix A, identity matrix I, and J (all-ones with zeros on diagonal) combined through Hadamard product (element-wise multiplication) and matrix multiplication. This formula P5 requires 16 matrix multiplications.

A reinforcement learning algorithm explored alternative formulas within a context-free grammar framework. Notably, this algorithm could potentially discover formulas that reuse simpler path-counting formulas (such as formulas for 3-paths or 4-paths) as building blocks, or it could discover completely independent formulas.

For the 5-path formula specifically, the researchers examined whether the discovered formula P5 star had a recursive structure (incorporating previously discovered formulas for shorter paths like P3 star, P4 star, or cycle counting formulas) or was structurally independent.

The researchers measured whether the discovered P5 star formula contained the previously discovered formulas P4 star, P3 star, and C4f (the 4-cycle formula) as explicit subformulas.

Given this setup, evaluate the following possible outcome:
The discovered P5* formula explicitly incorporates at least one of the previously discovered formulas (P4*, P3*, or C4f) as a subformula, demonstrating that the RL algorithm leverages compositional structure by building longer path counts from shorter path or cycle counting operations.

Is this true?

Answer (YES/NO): YES